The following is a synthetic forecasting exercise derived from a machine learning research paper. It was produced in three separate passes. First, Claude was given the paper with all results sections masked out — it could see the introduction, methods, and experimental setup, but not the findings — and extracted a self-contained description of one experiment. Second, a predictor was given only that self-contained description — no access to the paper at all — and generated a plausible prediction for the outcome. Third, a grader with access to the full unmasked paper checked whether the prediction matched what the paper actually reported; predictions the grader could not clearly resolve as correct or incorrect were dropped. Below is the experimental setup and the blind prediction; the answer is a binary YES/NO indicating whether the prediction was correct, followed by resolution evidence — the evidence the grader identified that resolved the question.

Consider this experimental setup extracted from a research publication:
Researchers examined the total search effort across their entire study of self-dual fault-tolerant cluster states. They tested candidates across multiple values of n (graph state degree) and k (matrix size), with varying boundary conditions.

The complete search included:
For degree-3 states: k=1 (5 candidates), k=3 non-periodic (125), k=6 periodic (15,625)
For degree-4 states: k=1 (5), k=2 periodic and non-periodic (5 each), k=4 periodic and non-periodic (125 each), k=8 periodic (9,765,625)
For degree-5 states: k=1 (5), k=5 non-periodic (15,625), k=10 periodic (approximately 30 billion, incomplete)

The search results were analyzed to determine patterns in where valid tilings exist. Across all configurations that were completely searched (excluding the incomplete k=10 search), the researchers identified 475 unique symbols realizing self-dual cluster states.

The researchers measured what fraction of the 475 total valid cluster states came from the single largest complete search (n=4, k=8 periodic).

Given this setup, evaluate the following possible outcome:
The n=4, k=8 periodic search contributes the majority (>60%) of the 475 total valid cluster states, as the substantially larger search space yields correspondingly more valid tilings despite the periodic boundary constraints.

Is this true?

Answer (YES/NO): YES